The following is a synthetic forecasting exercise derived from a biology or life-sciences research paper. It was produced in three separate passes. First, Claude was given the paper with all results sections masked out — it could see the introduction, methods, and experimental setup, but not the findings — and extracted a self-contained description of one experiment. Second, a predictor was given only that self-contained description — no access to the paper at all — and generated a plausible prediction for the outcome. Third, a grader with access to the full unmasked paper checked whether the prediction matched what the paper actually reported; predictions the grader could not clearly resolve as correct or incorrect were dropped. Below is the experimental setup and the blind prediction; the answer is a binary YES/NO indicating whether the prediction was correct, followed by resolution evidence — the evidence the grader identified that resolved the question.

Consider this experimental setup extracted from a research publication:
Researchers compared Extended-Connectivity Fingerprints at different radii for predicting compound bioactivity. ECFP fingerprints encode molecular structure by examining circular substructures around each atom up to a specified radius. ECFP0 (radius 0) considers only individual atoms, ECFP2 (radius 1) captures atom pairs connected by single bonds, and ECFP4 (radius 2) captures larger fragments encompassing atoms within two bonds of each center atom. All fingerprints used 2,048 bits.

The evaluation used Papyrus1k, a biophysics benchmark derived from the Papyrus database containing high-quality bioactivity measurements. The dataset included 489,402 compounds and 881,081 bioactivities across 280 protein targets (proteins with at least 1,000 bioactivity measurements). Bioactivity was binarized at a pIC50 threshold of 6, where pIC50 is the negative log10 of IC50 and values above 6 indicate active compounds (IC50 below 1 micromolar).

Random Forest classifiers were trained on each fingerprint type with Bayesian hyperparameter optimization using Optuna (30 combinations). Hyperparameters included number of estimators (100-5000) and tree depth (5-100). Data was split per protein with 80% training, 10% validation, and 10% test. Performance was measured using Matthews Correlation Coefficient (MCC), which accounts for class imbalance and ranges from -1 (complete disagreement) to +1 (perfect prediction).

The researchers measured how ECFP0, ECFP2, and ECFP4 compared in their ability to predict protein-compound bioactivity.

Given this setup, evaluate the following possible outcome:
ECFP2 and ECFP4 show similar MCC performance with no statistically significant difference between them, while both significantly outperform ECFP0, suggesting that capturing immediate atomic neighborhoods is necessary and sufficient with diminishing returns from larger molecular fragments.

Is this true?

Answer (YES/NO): YES